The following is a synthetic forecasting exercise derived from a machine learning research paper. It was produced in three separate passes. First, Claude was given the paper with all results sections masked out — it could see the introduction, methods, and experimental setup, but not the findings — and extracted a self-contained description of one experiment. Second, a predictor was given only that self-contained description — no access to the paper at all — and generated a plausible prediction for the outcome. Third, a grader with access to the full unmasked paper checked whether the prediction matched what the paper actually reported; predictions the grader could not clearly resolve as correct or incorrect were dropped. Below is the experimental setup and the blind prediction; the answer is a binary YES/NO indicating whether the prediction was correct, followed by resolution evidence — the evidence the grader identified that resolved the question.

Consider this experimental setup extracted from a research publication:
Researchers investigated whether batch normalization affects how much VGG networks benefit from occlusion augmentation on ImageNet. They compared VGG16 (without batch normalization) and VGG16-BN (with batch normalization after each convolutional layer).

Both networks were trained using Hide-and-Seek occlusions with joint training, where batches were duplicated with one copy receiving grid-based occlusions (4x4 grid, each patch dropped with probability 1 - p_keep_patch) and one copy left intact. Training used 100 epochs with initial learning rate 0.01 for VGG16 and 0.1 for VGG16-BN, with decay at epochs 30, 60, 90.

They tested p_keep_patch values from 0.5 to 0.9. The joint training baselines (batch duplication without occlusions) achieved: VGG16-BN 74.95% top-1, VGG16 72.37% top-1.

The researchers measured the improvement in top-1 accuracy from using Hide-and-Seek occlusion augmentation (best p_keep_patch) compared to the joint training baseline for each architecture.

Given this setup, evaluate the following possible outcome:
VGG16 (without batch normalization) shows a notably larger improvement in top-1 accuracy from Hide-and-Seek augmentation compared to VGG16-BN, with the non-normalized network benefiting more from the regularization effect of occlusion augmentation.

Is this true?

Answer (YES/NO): NO